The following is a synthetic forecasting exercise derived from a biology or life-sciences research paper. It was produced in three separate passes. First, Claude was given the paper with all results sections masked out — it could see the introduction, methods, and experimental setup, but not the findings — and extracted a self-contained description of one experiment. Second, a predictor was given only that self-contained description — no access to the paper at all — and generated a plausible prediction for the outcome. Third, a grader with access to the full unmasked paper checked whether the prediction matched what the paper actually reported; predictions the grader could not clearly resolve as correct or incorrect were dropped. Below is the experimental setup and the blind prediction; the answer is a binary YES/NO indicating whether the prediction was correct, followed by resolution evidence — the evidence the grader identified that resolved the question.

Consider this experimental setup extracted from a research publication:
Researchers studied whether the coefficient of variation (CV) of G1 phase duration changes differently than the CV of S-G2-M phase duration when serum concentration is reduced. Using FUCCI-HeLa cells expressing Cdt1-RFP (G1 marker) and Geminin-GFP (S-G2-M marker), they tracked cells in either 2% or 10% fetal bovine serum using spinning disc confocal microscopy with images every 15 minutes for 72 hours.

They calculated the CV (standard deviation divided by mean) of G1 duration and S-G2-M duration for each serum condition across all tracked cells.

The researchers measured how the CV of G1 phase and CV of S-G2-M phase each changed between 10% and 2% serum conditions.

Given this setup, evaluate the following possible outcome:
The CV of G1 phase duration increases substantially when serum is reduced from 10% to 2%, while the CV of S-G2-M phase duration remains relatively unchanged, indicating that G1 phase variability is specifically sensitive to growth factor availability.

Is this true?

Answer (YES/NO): NO